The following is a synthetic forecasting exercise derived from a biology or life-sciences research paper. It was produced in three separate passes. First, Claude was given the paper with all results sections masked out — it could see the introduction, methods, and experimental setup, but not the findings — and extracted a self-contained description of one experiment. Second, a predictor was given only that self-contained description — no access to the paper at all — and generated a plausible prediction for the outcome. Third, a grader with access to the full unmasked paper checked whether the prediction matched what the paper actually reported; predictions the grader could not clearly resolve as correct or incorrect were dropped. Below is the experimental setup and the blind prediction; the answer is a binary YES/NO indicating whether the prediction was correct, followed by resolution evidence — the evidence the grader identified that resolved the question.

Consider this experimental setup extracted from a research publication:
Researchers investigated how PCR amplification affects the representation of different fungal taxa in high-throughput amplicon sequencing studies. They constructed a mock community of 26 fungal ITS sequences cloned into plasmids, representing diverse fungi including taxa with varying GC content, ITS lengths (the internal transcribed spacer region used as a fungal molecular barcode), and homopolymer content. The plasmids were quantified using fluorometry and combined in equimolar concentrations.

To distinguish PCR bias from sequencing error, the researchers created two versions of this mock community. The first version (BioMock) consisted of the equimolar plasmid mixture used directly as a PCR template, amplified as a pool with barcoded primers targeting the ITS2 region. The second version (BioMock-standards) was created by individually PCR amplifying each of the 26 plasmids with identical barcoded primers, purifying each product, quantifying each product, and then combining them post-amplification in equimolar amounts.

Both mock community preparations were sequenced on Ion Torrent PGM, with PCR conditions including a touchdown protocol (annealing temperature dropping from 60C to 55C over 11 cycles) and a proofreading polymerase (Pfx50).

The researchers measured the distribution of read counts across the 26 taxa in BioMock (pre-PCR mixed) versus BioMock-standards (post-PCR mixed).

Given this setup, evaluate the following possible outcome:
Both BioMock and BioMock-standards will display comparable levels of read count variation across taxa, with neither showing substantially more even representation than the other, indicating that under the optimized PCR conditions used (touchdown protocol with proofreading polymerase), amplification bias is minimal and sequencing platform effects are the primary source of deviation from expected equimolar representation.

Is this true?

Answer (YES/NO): NO